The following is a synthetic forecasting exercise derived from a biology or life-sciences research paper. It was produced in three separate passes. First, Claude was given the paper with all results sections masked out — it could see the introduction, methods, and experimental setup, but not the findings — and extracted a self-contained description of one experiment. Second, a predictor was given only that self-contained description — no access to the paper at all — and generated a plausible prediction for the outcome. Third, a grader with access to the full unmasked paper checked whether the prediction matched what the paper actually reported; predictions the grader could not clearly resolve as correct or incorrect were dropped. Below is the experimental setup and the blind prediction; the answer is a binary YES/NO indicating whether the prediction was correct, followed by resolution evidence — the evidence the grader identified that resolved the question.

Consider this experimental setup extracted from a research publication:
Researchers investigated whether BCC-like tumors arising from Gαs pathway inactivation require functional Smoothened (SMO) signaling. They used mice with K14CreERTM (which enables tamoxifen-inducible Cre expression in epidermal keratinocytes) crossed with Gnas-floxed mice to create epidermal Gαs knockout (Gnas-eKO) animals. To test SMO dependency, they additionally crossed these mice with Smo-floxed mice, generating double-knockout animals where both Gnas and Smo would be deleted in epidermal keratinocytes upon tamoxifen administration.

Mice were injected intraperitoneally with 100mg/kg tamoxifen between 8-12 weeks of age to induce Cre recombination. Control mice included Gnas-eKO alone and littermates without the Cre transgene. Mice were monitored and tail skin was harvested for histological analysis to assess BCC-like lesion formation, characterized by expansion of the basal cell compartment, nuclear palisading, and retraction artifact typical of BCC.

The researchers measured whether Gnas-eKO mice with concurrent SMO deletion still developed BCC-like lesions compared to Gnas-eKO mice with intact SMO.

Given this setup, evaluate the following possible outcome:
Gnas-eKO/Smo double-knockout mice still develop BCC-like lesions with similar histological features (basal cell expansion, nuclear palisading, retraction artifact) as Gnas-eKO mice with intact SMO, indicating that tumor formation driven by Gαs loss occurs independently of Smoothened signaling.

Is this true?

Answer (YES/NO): YES